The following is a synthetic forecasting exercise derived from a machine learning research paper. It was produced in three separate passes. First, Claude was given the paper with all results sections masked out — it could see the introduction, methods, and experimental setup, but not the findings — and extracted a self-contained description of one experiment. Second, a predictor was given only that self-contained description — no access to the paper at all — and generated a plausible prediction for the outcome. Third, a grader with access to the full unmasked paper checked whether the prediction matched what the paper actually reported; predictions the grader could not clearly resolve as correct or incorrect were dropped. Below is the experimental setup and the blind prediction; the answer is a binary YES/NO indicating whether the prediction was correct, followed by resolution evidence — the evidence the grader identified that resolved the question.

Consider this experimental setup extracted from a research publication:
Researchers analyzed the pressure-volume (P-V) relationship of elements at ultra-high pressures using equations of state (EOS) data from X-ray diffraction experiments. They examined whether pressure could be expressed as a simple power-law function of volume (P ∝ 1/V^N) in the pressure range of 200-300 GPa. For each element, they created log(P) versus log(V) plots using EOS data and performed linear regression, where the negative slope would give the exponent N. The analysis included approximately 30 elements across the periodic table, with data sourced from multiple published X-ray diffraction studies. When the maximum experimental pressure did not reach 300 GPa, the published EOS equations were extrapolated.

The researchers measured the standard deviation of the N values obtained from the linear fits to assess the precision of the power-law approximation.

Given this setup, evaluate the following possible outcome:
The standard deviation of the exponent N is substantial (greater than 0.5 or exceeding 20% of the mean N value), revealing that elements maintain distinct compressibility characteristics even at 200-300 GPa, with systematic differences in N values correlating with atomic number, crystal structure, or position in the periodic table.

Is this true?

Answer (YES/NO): NO